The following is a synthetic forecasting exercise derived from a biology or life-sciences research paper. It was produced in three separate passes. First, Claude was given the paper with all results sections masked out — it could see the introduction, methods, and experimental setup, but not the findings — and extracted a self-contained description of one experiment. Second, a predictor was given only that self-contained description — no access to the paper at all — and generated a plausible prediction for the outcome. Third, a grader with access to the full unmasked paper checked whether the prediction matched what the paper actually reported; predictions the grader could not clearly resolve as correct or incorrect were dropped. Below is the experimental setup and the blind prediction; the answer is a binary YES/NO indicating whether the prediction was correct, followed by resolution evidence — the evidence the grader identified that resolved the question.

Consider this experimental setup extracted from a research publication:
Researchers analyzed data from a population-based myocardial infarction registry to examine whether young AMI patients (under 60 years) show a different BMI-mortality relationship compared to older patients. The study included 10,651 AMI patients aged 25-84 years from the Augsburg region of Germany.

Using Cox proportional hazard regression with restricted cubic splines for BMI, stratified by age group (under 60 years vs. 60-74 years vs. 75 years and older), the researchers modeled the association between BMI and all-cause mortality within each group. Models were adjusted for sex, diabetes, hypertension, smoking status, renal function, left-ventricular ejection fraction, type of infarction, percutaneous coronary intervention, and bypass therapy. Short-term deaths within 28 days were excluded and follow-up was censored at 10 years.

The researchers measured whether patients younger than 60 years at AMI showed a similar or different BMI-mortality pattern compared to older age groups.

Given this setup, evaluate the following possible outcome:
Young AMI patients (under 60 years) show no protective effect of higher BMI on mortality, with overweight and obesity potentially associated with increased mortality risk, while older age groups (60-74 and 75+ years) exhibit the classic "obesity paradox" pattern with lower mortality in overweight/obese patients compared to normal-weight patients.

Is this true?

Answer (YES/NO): NO